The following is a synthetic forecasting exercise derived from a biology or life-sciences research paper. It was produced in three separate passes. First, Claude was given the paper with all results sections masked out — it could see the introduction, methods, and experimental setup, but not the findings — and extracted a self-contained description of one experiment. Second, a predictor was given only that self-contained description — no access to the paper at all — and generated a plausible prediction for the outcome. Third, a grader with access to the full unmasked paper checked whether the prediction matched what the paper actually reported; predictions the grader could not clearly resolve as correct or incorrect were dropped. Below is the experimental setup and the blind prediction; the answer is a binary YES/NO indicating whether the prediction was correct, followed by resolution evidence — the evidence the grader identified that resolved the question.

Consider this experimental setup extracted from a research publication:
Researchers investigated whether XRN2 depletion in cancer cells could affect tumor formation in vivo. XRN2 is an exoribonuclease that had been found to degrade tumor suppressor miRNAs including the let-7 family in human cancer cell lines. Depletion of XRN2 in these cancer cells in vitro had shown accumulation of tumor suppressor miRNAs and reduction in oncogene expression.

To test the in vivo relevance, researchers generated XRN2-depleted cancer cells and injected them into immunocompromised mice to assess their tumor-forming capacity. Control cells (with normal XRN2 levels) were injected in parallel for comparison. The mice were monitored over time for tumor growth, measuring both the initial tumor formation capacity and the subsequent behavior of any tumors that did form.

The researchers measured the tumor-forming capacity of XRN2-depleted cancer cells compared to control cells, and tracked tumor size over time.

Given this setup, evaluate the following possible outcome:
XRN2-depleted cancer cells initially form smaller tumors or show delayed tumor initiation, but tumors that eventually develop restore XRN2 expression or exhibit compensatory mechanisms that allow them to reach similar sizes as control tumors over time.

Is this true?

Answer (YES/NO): NO